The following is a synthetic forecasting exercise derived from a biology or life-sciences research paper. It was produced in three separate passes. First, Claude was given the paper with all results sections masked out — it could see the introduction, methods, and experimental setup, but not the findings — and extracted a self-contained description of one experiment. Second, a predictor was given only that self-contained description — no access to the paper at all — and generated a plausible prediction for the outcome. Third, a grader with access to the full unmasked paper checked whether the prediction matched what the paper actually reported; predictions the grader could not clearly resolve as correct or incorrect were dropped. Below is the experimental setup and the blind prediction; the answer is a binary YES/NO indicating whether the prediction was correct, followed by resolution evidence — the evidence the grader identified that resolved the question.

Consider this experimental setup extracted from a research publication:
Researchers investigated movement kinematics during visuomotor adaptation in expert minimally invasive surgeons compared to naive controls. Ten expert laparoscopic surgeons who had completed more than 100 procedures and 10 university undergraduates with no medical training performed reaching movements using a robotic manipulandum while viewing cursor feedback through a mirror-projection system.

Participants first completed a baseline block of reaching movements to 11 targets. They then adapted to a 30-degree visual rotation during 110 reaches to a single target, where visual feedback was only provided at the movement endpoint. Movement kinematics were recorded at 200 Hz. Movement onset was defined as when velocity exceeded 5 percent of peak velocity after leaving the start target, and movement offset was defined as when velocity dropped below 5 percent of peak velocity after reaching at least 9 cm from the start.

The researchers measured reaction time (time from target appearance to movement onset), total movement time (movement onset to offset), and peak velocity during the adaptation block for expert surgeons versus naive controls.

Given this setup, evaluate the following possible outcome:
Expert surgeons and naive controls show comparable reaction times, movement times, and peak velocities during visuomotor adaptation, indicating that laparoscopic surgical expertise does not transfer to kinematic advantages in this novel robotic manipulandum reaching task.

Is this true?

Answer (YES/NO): NO